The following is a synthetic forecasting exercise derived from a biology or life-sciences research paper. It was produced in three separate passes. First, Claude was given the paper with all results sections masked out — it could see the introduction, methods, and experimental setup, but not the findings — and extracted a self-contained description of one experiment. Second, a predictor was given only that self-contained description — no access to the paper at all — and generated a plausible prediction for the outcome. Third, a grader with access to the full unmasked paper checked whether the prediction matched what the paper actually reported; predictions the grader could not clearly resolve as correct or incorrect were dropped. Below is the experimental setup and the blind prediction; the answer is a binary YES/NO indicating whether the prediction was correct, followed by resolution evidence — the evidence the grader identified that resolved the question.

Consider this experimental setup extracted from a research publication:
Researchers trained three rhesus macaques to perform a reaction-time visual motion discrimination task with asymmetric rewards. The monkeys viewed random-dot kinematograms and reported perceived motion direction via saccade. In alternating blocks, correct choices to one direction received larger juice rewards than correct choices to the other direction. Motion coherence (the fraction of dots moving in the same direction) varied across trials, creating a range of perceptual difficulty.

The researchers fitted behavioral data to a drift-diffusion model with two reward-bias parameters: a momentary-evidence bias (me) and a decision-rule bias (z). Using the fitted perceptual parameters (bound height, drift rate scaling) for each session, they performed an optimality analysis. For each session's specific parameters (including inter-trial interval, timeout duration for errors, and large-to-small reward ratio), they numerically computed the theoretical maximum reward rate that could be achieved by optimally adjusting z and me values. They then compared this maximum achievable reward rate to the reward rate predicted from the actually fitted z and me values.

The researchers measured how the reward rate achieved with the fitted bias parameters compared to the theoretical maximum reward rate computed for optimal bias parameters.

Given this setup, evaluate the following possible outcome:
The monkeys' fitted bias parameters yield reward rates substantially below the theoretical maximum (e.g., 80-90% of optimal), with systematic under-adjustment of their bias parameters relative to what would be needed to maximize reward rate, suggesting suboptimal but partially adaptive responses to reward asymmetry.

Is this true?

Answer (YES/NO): NO